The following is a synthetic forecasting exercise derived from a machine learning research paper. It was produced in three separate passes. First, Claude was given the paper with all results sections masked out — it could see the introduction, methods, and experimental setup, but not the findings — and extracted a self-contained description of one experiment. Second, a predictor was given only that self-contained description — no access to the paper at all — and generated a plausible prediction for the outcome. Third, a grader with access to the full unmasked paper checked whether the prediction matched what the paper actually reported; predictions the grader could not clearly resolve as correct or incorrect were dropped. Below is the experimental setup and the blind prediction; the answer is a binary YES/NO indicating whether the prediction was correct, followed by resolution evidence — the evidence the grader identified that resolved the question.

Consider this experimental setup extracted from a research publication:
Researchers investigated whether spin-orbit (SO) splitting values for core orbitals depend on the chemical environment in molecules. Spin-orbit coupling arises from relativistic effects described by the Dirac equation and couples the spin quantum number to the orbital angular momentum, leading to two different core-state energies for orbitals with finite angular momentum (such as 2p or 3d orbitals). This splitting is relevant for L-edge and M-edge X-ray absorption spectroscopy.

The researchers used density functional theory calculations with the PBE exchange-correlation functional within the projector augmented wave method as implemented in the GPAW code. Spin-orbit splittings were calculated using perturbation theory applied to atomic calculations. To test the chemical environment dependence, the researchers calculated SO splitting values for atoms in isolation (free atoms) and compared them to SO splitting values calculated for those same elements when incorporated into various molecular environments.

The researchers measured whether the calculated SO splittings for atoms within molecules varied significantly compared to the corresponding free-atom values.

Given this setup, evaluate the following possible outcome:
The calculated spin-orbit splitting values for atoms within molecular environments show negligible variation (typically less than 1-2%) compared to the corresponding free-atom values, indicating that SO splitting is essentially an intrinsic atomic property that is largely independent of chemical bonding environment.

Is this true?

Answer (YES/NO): YES